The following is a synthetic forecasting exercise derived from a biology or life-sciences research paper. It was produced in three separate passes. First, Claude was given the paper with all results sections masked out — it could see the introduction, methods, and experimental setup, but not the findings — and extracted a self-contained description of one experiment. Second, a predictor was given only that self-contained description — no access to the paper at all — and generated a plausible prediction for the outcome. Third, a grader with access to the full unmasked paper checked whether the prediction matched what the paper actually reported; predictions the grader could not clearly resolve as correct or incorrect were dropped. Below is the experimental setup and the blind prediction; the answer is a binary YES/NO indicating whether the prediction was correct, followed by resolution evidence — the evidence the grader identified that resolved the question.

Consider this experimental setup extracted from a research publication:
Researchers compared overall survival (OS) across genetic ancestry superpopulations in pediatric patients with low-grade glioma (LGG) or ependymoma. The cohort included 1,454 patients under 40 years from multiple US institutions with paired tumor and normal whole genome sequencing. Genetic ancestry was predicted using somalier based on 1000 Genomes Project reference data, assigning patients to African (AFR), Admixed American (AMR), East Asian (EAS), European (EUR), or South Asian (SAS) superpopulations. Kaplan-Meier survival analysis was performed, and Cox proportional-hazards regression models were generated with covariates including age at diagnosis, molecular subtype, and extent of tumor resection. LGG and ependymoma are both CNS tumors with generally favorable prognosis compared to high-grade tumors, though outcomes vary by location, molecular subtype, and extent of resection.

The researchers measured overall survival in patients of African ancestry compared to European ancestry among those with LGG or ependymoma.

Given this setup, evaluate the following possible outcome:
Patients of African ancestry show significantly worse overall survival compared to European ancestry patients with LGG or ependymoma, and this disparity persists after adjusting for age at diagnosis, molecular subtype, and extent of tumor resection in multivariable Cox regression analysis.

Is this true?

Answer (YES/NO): YES